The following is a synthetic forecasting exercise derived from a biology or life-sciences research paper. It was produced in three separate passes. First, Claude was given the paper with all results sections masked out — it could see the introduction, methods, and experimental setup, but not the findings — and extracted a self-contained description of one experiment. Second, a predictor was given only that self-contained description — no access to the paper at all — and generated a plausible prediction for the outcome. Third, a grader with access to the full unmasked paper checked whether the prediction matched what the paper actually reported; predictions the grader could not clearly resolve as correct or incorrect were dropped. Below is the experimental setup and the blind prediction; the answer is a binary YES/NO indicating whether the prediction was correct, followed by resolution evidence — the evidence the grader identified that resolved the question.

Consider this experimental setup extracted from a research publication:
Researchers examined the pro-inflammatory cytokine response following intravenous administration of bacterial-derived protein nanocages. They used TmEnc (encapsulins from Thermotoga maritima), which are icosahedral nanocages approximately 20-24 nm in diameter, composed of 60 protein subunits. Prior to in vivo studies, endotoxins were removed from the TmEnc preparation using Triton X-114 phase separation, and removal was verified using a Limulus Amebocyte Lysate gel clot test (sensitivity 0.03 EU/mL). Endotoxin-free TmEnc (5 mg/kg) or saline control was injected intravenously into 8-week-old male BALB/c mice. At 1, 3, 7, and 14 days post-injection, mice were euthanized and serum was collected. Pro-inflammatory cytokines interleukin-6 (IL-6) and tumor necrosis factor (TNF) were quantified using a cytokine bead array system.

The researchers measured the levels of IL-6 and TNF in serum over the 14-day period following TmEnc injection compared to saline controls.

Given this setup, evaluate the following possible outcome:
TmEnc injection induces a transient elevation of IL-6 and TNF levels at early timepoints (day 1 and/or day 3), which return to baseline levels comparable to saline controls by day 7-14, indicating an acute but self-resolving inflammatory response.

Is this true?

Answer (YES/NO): NO